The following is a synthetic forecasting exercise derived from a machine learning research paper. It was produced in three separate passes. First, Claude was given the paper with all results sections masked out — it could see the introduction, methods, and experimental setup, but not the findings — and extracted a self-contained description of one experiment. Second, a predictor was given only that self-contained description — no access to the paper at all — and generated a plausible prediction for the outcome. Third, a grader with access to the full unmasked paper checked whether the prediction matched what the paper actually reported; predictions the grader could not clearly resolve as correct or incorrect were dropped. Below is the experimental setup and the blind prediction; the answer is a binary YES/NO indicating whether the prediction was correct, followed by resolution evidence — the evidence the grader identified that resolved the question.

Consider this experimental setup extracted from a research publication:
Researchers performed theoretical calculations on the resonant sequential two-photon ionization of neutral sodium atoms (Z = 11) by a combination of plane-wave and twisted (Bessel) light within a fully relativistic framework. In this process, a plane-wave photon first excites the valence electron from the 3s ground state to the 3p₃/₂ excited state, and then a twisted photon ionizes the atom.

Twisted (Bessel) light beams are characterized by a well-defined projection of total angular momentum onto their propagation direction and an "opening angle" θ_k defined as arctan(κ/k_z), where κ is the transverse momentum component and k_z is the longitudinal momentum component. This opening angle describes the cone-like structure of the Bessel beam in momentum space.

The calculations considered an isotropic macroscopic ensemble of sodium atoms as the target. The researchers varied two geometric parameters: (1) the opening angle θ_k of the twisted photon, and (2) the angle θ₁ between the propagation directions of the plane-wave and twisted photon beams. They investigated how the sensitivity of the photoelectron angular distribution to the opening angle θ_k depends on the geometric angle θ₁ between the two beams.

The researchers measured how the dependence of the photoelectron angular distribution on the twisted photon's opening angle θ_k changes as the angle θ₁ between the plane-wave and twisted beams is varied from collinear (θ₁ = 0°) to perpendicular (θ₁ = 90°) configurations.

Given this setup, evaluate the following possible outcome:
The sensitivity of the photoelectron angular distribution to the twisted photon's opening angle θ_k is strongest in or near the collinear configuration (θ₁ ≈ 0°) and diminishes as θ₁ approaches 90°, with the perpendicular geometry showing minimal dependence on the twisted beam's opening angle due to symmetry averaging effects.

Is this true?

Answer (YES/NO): NO